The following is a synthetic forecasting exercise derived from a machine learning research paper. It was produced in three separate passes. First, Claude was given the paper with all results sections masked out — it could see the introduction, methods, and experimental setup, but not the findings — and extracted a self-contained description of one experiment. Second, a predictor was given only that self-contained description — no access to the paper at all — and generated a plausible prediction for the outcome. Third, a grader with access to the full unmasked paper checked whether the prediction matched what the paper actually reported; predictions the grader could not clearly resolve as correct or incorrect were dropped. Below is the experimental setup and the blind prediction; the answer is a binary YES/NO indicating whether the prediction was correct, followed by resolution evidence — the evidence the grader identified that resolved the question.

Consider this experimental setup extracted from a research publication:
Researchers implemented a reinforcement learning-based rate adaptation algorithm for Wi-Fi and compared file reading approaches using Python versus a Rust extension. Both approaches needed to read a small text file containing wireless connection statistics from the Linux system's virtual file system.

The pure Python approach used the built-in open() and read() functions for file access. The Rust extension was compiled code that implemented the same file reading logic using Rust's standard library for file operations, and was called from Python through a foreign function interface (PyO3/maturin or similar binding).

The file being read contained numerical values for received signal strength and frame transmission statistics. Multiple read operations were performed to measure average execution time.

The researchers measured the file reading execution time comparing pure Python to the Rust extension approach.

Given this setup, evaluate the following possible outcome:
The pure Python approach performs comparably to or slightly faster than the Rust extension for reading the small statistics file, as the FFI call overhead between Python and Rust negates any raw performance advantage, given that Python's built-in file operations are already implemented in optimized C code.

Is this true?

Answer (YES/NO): YES